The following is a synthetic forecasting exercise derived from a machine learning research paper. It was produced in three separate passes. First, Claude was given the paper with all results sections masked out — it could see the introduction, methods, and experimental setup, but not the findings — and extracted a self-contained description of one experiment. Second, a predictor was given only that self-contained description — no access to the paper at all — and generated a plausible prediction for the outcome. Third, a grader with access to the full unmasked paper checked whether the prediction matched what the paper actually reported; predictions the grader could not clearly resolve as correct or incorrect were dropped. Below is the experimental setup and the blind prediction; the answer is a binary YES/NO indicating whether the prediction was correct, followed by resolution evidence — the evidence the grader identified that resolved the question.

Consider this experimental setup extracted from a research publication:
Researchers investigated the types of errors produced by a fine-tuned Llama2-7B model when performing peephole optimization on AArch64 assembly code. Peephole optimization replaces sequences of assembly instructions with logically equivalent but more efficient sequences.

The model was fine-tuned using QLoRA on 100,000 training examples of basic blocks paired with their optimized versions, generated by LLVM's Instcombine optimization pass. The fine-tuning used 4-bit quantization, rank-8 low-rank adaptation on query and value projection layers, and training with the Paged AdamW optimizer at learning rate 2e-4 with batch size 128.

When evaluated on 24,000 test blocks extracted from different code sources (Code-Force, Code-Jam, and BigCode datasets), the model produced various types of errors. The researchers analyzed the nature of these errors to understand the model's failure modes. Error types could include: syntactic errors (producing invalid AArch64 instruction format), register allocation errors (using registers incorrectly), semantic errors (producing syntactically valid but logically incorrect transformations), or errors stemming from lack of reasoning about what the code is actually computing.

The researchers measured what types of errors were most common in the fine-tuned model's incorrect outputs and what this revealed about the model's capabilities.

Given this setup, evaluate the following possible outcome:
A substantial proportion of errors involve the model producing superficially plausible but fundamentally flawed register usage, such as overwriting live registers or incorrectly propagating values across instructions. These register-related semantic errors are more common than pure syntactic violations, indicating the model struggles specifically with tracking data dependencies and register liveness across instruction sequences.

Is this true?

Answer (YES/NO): NO